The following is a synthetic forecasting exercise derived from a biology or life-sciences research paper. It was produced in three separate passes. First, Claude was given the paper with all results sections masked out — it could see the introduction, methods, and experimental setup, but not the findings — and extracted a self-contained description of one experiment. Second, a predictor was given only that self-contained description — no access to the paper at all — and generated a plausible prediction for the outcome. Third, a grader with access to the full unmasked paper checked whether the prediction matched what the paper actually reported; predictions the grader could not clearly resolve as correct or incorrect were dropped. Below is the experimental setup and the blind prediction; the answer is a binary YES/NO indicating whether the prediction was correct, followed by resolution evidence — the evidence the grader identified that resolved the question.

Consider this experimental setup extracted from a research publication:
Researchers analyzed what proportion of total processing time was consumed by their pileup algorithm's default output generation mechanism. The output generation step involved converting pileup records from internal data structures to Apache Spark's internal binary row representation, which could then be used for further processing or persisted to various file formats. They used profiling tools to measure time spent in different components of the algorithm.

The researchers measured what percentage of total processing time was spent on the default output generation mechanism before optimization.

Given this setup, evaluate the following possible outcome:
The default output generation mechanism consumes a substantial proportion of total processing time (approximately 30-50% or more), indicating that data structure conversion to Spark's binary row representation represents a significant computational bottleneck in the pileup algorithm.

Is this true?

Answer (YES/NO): YES